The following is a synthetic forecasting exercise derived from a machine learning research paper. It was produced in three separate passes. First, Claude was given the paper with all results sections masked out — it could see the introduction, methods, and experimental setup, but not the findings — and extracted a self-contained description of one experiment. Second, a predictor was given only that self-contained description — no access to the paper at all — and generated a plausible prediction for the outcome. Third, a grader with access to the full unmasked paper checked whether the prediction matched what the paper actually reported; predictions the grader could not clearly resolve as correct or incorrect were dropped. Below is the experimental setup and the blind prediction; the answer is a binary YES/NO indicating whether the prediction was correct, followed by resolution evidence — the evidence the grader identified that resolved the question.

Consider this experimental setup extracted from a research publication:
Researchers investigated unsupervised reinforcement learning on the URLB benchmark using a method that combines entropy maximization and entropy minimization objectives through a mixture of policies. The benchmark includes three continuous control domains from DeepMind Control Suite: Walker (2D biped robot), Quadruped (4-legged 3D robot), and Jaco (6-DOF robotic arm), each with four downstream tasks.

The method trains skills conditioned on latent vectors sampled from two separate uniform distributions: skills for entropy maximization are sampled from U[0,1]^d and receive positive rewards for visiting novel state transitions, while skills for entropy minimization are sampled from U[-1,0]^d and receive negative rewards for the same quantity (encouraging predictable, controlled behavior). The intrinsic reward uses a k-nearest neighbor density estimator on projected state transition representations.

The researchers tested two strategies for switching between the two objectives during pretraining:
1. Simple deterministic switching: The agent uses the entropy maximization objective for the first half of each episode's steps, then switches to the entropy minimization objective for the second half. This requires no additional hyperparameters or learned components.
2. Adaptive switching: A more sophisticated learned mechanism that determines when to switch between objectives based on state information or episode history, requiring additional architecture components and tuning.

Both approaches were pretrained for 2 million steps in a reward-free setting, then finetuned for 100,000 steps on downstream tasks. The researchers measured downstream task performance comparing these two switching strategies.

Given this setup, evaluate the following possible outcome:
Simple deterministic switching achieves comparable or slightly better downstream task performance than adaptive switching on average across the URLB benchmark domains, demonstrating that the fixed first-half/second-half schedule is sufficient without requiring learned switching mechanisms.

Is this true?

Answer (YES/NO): NO